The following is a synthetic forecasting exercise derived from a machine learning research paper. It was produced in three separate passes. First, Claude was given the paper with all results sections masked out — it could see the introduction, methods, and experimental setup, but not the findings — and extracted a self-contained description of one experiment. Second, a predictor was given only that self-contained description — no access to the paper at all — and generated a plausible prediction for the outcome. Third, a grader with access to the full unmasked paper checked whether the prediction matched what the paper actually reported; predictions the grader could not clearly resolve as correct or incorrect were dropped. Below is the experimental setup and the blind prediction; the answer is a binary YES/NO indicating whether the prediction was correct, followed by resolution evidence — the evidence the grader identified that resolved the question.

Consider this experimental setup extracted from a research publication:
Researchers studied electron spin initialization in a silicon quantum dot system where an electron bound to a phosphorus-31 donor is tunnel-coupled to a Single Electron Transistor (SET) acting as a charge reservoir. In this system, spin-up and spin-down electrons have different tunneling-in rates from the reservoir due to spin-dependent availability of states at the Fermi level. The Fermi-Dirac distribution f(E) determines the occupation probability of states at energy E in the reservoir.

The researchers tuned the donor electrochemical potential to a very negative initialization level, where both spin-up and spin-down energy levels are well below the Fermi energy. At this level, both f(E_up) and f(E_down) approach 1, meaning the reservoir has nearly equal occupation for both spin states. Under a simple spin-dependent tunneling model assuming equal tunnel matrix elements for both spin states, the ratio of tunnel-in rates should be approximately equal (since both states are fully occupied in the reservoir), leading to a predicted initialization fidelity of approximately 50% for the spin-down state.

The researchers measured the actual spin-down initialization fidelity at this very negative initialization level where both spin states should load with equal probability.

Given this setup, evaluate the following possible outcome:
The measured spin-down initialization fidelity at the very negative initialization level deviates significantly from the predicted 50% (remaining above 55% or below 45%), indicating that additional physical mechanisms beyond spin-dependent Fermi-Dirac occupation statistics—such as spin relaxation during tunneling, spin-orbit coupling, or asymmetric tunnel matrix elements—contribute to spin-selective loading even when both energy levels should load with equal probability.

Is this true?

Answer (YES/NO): YES